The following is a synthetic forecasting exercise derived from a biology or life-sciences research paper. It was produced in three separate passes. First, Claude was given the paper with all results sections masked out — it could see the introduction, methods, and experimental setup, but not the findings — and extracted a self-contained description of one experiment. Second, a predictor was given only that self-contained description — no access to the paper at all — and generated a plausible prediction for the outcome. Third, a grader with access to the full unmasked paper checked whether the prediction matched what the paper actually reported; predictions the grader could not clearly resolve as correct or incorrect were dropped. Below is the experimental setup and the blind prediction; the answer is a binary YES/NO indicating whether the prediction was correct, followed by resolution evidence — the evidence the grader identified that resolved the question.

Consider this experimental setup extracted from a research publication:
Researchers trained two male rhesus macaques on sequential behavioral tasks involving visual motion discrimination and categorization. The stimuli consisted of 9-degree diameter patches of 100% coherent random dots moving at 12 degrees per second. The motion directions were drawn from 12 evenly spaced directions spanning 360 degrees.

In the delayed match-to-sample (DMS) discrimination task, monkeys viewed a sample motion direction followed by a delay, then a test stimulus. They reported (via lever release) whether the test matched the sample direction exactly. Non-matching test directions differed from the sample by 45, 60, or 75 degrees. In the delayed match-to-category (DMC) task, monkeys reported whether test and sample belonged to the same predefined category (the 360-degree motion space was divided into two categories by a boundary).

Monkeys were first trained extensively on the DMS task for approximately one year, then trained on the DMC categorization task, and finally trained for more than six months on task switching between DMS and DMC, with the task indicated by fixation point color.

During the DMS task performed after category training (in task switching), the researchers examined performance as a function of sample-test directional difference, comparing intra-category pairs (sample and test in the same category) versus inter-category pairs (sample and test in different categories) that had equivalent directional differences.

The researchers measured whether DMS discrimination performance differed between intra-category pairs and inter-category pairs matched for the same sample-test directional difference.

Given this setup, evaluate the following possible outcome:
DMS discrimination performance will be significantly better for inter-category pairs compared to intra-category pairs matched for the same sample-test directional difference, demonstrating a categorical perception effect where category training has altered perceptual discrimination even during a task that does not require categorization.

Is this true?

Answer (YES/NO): YES